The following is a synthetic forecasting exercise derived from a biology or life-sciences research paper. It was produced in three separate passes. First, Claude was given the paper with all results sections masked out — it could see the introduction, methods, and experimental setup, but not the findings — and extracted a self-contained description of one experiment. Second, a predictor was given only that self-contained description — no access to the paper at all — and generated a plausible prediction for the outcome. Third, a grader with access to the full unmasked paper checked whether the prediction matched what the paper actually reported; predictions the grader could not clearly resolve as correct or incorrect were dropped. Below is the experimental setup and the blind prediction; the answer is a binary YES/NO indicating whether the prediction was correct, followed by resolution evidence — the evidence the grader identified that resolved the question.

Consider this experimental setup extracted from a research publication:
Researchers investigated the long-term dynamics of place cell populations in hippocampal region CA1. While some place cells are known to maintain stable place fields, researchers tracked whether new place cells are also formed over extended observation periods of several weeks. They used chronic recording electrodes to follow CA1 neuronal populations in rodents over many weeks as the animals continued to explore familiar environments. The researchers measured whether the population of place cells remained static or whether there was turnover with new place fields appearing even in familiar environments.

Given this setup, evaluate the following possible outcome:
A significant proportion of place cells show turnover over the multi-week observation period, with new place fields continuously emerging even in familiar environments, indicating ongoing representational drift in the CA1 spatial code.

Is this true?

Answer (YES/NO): YES